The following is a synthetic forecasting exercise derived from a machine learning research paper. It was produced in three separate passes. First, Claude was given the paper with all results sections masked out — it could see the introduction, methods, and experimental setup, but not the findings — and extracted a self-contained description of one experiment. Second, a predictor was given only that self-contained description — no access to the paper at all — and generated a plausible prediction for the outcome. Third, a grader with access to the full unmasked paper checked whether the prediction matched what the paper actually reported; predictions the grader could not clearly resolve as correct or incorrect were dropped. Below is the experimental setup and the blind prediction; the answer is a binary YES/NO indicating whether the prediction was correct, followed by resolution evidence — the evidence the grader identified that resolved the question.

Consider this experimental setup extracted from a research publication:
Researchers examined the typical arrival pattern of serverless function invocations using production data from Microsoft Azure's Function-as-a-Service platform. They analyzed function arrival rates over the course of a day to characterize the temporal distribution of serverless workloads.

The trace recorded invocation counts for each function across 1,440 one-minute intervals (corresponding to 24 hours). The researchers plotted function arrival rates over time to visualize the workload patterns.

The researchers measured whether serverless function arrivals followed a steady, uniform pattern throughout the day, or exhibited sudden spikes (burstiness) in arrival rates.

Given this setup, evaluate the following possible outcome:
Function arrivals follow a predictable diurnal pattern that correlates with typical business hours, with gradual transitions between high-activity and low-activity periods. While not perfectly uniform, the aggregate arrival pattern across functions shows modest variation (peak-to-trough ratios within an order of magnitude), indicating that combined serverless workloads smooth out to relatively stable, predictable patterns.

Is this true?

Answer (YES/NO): NO